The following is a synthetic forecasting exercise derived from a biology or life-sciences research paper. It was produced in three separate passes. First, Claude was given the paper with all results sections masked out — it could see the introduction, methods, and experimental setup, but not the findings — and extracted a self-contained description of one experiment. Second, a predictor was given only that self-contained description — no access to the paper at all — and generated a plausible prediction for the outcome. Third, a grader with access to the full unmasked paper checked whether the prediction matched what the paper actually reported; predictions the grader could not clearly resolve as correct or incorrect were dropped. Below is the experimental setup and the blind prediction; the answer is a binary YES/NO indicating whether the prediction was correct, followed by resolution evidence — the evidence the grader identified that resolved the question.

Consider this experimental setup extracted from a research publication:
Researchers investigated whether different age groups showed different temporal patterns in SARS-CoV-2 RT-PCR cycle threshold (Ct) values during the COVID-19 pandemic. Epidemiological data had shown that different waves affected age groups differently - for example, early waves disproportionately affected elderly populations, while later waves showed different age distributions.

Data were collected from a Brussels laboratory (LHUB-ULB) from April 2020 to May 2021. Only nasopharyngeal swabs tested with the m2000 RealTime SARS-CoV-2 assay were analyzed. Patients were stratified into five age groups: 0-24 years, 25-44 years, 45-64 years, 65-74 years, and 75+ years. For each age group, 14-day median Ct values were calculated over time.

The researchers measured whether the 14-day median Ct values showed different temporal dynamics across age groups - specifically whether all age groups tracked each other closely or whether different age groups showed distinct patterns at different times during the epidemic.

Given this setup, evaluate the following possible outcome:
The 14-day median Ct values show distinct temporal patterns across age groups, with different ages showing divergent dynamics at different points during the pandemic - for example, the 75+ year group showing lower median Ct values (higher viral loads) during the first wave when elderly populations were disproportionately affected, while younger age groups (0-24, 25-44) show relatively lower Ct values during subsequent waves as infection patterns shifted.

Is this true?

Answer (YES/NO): NO